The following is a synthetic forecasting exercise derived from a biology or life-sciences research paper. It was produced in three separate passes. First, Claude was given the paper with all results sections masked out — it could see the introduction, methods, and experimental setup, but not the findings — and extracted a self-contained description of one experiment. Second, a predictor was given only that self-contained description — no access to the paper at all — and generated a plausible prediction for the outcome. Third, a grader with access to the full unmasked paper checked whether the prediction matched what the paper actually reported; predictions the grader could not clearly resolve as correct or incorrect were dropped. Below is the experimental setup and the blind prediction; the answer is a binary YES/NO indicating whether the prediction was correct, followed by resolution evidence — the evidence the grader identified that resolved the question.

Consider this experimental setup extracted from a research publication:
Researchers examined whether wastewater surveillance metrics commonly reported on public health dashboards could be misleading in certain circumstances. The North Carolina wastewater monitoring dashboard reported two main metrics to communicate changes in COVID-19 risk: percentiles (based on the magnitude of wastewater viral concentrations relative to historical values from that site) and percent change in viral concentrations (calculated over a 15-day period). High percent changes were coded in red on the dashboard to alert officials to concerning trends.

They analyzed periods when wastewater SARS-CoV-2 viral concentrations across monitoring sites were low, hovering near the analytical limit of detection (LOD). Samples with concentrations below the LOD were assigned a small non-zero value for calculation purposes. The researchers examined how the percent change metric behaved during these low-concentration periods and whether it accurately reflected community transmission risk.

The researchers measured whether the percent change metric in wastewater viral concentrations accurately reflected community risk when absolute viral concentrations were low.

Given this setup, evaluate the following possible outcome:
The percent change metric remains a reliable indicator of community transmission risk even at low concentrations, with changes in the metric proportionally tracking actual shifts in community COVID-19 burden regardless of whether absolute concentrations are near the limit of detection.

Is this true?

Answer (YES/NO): NO